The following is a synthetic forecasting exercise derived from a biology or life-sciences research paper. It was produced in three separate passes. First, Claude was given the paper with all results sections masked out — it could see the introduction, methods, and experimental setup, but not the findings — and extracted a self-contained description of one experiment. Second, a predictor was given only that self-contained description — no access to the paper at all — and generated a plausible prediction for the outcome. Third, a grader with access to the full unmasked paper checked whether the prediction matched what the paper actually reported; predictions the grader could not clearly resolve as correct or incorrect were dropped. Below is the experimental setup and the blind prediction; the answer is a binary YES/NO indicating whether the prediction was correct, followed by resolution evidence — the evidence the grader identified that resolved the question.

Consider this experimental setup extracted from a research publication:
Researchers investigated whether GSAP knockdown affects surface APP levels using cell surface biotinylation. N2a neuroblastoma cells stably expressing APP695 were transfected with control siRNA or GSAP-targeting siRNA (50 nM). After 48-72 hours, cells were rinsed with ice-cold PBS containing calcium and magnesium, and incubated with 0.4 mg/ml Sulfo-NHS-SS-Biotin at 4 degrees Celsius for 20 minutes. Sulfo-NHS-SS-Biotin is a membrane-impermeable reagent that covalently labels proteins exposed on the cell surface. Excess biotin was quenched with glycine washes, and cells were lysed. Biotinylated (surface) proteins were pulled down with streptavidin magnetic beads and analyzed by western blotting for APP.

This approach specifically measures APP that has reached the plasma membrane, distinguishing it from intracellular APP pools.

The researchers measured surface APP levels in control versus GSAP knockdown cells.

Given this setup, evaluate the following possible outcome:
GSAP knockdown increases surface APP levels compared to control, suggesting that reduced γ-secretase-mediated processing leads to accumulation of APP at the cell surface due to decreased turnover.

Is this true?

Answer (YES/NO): NO